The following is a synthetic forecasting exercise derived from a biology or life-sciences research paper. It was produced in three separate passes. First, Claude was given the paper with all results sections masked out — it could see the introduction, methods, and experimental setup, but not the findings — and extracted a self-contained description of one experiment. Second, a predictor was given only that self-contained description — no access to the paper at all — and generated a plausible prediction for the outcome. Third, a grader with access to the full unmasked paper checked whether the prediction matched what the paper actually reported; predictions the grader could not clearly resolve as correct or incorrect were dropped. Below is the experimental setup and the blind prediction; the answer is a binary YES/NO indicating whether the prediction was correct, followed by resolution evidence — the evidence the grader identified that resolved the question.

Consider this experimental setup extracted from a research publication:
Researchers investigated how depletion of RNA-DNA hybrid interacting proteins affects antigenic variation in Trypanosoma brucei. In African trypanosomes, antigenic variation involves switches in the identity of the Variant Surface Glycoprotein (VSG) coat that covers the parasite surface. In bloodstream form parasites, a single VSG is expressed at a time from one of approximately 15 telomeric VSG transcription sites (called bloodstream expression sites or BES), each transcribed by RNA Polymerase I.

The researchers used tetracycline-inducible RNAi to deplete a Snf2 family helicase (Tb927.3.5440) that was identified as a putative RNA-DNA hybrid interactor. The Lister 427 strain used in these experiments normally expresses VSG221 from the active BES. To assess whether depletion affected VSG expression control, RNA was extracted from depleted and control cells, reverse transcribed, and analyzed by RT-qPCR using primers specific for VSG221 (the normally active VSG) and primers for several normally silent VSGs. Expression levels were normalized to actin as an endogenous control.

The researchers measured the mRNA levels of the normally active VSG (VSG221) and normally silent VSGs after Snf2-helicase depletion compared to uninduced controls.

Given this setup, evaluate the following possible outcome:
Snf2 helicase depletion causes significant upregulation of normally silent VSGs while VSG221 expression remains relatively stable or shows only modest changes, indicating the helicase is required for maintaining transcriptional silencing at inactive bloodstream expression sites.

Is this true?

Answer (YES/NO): NO